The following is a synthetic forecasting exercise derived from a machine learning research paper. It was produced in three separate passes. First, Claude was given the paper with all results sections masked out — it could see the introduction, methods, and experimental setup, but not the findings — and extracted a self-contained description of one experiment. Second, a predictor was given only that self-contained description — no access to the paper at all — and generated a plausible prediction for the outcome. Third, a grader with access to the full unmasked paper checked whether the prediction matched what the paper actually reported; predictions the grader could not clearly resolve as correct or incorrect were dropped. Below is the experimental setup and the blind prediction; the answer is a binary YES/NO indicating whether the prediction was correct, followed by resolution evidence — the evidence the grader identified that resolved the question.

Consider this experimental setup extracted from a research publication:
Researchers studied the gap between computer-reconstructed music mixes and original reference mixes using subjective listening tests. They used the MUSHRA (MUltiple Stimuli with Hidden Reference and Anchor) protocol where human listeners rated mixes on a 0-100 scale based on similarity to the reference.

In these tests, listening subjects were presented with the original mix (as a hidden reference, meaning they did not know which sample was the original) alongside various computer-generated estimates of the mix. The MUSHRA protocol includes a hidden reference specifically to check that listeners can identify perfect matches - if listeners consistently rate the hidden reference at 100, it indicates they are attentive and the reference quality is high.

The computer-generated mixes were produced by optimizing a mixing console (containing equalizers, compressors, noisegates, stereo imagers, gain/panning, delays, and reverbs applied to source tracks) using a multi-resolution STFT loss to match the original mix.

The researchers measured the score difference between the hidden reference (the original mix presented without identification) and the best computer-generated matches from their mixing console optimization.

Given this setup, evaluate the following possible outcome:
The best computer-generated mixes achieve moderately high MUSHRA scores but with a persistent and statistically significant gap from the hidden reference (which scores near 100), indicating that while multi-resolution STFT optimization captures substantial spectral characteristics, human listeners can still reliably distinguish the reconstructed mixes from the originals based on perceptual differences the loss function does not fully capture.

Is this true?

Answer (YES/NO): YES